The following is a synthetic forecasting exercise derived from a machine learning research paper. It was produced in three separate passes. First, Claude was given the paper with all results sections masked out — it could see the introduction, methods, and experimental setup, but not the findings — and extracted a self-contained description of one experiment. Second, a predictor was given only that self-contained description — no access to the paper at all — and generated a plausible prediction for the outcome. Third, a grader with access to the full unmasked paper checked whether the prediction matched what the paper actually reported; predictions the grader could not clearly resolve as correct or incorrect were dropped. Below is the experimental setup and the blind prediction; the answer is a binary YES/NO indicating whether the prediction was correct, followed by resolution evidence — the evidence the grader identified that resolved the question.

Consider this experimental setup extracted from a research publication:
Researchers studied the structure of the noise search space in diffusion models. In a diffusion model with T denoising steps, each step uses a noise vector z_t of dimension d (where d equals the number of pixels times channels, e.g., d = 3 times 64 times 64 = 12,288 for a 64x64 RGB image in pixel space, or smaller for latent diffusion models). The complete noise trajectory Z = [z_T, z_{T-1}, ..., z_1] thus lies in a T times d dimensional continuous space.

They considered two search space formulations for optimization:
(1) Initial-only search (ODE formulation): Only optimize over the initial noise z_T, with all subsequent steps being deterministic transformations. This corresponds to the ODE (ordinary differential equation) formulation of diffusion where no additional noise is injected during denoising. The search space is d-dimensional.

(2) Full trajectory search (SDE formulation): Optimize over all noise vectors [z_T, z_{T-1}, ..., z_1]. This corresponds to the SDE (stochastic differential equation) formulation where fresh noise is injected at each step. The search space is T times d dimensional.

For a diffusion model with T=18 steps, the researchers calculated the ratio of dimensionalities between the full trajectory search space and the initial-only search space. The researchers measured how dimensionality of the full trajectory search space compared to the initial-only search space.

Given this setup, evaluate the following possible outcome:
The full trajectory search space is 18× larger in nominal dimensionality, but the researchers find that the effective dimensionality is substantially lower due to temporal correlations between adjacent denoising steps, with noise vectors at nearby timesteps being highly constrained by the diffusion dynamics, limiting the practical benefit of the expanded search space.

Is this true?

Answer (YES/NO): NO